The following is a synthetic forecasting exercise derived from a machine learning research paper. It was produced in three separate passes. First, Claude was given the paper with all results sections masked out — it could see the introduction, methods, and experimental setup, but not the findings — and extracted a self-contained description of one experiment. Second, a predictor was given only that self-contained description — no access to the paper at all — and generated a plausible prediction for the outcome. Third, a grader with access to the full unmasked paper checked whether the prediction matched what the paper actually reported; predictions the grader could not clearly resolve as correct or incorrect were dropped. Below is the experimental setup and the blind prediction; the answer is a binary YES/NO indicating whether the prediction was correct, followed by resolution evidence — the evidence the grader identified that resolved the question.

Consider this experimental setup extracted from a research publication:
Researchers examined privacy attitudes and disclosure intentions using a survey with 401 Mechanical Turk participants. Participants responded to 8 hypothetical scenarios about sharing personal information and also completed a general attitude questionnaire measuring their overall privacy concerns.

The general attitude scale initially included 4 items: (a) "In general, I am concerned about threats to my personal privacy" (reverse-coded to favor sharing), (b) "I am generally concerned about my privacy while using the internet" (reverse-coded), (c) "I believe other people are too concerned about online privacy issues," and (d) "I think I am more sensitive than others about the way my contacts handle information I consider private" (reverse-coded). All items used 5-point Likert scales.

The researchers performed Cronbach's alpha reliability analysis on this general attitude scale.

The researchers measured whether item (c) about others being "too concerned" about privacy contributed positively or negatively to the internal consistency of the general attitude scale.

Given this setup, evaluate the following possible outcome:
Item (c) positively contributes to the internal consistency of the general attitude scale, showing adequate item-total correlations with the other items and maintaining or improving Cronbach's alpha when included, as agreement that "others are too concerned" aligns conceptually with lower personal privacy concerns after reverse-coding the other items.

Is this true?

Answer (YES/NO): NO